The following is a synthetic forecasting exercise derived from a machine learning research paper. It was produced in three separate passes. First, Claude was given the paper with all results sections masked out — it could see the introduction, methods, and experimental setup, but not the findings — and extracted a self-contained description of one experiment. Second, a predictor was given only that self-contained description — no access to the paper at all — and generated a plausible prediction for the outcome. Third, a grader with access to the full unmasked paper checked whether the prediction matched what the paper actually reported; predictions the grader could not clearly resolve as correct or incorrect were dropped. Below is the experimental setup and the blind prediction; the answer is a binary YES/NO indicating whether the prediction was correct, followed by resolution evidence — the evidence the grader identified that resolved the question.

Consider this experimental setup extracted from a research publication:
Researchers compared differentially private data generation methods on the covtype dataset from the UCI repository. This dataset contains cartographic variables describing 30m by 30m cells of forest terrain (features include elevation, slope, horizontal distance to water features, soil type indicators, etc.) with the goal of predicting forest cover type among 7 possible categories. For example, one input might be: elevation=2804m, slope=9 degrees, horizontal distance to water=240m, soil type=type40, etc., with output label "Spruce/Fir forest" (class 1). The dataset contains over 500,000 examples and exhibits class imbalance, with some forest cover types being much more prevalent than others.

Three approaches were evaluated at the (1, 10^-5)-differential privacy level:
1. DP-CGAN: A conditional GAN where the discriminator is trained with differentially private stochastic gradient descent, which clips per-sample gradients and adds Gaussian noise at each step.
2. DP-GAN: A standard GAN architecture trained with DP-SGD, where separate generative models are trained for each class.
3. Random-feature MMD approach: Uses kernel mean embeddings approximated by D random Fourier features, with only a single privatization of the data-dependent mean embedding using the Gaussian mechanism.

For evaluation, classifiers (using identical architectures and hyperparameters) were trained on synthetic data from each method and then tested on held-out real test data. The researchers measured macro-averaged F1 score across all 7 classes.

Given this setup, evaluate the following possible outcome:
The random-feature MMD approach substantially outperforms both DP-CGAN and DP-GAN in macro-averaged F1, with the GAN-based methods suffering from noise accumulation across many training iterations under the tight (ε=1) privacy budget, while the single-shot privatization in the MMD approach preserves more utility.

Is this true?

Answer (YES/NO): NO